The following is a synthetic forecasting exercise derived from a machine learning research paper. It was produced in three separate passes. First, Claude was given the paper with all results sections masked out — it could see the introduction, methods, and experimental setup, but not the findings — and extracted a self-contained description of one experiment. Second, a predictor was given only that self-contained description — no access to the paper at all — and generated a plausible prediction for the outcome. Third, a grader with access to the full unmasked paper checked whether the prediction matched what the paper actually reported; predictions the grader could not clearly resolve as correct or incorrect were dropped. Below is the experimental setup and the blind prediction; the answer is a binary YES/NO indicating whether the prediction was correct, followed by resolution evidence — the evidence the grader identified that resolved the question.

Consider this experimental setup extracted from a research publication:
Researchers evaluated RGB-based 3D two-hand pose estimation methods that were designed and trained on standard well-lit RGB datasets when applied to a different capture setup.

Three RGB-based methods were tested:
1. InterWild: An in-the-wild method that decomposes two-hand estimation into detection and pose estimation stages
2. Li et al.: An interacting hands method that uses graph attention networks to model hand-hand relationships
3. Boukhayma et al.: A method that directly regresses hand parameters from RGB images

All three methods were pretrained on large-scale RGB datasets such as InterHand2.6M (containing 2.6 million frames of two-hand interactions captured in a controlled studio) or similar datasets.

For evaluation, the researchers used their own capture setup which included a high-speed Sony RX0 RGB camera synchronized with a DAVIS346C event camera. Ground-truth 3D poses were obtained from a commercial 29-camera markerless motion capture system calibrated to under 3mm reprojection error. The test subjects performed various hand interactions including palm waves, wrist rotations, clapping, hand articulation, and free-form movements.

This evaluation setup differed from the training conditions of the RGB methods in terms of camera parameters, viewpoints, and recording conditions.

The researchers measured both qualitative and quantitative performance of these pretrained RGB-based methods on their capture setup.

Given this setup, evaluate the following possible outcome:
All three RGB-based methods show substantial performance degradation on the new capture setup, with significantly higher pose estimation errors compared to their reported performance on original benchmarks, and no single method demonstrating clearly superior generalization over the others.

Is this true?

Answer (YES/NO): NO